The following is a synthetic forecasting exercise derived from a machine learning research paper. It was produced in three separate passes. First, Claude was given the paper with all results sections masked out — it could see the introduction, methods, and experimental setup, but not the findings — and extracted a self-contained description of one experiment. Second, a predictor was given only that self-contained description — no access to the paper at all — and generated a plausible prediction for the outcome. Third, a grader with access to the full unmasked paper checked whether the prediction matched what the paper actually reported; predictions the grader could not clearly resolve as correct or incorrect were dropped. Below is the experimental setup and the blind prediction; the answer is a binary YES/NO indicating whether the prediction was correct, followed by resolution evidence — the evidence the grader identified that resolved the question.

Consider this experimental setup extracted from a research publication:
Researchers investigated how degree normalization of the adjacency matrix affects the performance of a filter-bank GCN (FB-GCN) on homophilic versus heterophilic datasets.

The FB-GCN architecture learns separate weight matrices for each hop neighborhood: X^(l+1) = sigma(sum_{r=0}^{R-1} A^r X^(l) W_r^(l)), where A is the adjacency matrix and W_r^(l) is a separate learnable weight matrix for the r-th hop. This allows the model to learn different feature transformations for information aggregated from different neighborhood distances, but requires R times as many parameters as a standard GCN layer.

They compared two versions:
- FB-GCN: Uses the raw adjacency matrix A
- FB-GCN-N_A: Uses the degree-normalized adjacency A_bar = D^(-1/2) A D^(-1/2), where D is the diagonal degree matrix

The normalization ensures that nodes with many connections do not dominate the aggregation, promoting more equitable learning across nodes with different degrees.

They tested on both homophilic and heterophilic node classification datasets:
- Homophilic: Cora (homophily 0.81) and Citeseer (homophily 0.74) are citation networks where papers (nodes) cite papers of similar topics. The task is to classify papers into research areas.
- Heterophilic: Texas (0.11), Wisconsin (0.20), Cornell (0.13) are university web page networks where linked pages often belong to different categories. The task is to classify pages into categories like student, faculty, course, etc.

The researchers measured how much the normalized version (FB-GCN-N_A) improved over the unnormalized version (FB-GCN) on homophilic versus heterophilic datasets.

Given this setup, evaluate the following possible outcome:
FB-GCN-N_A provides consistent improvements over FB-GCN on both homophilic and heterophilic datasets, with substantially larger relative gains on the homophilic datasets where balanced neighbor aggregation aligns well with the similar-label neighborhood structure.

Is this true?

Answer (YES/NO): YES